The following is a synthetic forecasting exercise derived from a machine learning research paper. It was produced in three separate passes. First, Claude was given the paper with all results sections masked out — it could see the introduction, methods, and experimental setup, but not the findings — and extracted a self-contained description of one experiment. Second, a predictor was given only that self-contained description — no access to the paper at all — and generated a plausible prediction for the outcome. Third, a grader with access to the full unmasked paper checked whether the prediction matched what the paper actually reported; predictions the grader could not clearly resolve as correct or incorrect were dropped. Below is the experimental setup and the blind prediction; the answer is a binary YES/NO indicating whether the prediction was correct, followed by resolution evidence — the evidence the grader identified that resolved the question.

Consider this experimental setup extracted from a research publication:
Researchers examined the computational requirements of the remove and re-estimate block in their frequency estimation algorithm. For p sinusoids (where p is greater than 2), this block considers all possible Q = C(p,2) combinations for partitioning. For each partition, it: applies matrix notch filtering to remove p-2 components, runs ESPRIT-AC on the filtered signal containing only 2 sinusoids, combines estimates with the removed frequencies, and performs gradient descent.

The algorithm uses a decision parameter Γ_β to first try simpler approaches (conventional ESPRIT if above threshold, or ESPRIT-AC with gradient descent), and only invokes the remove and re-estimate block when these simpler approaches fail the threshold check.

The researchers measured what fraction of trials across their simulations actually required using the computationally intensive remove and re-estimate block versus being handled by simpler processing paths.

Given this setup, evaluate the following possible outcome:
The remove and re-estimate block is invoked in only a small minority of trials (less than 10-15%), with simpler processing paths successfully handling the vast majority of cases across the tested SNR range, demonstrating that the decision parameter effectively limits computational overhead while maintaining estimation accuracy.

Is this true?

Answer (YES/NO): YES